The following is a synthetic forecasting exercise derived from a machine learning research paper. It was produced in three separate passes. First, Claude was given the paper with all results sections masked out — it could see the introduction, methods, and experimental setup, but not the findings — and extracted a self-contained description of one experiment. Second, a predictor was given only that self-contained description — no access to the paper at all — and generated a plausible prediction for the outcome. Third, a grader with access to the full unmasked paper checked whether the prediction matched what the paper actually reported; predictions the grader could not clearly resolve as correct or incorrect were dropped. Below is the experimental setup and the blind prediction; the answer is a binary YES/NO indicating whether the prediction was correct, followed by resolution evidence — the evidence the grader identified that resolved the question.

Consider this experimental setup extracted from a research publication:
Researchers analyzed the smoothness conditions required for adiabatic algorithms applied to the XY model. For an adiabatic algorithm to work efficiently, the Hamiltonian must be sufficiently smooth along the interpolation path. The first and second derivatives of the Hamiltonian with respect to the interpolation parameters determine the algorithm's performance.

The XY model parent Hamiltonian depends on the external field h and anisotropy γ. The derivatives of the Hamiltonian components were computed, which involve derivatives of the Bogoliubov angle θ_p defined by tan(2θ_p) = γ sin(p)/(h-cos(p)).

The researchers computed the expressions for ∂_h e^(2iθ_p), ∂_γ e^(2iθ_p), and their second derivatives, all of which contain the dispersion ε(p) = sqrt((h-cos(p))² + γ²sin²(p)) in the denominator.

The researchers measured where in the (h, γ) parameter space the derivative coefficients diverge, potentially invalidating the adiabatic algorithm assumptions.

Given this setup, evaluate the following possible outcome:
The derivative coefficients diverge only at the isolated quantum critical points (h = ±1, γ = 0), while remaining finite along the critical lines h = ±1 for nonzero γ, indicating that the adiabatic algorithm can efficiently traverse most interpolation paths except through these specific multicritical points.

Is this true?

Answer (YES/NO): NO